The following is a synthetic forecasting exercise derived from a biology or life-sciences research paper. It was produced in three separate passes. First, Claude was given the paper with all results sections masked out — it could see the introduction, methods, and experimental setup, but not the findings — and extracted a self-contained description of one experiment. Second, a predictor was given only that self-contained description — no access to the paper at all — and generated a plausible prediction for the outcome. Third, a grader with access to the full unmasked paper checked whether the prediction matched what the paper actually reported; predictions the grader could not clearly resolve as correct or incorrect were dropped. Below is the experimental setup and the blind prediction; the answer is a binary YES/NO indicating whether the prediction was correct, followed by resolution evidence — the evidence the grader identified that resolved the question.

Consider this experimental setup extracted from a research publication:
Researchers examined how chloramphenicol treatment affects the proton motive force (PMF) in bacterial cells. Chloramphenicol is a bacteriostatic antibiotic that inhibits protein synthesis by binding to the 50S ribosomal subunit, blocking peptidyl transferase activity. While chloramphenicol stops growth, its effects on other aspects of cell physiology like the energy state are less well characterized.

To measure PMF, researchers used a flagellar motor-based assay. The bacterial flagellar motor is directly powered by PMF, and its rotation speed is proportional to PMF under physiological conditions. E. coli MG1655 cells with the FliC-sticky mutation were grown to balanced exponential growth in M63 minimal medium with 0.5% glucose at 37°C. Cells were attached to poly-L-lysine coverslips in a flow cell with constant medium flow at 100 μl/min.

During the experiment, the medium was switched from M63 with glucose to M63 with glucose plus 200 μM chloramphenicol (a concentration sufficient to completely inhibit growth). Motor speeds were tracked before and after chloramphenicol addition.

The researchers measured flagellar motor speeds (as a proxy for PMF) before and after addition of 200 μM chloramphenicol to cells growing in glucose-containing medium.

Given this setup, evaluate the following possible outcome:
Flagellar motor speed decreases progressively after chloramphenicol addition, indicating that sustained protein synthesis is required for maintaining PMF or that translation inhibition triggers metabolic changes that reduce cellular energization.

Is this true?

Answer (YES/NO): NO